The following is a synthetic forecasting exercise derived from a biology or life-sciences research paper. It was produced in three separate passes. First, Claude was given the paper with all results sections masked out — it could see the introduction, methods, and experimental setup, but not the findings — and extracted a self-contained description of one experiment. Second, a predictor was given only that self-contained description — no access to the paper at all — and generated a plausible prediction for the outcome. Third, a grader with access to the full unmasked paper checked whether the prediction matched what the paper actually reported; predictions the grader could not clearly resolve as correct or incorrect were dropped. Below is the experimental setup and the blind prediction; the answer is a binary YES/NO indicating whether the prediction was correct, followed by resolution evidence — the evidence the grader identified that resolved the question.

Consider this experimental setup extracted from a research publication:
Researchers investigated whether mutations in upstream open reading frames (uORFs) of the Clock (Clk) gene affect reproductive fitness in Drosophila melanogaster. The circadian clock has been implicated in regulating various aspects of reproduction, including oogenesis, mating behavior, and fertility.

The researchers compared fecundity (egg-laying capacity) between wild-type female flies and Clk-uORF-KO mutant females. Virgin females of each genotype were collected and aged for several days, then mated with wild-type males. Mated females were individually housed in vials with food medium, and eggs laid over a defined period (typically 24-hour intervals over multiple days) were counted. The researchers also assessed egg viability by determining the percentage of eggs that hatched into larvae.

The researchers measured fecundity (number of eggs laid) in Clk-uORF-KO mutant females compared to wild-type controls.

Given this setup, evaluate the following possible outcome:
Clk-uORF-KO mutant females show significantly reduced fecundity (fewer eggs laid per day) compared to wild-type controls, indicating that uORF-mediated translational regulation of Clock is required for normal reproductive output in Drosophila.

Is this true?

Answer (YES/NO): YES